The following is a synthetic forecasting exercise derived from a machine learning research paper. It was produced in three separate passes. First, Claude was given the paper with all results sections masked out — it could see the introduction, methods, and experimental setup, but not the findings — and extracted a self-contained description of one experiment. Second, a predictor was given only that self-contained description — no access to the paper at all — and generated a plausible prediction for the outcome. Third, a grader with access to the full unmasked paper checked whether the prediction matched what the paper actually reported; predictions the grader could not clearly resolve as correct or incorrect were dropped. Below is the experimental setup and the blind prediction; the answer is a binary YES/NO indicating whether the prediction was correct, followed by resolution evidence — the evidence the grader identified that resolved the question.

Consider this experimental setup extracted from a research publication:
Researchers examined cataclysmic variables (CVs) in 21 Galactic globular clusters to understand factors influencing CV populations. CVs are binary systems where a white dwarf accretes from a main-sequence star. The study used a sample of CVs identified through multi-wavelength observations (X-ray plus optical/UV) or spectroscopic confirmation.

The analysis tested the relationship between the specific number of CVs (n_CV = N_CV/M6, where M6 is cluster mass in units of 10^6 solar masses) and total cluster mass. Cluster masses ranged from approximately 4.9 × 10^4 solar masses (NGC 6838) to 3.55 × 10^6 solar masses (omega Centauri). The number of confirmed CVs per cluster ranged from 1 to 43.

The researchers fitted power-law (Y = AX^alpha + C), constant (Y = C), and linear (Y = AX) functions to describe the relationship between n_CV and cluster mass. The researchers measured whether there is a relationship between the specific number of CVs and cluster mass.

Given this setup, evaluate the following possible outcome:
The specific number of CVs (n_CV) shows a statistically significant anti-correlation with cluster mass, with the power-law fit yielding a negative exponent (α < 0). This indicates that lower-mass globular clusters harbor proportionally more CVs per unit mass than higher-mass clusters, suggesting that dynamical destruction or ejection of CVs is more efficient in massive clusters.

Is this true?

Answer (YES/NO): NO